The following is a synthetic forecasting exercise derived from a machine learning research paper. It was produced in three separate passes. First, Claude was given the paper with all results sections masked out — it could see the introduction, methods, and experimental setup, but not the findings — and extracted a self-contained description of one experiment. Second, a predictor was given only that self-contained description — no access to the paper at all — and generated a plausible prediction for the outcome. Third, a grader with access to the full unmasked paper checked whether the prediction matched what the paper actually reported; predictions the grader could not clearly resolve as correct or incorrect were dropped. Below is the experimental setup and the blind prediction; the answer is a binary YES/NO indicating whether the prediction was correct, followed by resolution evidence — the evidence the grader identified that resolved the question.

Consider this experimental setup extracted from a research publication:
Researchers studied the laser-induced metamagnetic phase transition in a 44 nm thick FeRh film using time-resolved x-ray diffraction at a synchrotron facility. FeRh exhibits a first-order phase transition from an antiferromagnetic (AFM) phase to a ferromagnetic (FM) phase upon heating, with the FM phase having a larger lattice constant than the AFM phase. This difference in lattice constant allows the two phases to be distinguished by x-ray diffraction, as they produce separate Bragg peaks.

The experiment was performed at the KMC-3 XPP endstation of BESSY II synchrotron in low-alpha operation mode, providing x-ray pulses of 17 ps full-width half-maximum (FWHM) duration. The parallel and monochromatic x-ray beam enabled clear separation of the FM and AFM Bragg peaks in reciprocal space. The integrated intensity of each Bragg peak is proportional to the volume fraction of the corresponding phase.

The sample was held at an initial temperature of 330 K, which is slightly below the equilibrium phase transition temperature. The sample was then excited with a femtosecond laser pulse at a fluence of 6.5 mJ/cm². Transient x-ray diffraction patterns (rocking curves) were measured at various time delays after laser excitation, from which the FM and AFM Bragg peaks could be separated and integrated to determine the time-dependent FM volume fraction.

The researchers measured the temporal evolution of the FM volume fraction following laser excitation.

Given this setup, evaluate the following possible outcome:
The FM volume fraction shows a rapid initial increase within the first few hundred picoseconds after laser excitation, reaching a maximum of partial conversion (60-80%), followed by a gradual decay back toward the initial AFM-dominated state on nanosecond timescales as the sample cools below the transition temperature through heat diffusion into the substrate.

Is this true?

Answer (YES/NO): NO